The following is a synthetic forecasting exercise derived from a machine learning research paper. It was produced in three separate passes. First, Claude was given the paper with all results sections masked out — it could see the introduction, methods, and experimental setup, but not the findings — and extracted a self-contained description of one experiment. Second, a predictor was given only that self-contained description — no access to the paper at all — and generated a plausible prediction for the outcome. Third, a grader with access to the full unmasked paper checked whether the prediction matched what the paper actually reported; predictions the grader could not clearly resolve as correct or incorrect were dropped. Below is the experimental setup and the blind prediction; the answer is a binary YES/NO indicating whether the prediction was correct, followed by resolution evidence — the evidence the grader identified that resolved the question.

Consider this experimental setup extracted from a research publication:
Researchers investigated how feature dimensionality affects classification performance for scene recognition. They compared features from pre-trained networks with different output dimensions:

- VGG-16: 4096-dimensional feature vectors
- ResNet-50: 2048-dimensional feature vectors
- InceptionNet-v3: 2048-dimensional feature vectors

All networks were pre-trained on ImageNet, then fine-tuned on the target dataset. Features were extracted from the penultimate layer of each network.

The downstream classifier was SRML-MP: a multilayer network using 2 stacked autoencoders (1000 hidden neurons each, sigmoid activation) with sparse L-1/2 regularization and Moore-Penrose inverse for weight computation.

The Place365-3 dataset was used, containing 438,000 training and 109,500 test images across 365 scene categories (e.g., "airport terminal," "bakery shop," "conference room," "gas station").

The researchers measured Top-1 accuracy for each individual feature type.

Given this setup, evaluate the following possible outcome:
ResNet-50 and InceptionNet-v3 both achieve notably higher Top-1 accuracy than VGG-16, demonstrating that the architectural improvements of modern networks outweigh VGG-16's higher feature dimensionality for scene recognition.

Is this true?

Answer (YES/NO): YES